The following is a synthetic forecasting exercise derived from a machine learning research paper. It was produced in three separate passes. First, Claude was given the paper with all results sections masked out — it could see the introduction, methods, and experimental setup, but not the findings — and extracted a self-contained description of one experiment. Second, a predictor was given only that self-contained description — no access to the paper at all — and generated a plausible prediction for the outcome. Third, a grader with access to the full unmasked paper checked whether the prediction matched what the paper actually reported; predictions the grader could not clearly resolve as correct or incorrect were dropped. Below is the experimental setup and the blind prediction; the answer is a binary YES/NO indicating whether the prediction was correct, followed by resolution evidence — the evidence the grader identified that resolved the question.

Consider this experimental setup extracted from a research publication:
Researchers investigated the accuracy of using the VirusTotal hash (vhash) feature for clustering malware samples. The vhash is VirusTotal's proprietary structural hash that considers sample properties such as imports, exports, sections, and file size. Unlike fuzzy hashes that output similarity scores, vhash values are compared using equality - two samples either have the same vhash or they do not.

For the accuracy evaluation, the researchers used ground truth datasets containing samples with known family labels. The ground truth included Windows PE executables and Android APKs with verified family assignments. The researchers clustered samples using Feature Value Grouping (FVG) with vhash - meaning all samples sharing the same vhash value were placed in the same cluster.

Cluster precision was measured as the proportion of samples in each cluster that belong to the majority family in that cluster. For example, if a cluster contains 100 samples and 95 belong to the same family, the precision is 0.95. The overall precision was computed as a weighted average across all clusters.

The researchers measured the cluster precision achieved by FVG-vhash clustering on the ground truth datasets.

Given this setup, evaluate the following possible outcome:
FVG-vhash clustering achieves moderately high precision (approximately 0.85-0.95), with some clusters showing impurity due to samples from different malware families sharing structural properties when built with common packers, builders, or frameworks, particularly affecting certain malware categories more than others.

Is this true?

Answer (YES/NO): NO